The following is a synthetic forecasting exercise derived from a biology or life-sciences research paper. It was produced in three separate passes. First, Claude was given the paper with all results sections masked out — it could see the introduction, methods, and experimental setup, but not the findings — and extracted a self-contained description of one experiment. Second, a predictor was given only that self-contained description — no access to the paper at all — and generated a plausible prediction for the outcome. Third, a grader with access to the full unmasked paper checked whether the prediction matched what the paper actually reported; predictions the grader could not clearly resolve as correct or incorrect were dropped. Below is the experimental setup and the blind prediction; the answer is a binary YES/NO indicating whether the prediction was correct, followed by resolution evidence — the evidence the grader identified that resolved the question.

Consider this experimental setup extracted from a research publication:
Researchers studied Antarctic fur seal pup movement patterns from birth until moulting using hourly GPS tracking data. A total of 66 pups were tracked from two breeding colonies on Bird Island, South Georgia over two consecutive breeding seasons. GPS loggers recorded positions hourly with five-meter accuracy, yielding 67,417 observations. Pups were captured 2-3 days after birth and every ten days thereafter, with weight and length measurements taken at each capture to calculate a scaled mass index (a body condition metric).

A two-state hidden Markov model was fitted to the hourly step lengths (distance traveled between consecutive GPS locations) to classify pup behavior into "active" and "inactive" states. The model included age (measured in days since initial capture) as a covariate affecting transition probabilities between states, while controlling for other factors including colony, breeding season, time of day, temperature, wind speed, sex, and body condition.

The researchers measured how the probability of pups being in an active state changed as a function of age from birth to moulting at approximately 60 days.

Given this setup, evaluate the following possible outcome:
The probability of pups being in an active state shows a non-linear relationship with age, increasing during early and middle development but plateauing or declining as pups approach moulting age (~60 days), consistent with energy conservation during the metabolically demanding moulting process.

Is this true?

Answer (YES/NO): NO